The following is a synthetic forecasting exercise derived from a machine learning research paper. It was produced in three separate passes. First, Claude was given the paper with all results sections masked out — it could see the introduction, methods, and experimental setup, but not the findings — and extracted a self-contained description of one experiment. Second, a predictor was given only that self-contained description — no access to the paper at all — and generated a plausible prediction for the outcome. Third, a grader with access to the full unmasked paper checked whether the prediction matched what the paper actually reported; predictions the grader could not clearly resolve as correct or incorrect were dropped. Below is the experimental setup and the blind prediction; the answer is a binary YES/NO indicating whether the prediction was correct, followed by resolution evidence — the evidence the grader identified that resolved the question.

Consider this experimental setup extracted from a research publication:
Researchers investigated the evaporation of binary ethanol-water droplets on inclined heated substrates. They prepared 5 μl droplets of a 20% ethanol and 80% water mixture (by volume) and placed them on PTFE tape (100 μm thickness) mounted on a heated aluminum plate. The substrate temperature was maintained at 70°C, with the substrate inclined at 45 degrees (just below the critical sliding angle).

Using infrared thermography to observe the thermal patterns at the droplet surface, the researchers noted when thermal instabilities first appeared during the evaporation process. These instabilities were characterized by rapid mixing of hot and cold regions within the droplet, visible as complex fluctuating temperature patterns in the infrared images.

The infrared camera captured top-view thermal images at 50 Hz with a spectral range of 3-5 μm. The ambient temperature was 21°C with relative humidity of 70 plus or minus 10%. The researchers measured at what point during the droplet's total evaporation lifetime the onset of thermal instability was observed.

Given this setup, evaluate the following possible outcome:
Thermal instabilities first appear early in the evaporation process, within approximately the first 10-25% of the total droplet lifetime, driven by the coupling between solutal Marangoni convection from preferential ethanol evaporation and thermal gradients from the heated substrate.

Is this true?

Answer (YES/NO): YES